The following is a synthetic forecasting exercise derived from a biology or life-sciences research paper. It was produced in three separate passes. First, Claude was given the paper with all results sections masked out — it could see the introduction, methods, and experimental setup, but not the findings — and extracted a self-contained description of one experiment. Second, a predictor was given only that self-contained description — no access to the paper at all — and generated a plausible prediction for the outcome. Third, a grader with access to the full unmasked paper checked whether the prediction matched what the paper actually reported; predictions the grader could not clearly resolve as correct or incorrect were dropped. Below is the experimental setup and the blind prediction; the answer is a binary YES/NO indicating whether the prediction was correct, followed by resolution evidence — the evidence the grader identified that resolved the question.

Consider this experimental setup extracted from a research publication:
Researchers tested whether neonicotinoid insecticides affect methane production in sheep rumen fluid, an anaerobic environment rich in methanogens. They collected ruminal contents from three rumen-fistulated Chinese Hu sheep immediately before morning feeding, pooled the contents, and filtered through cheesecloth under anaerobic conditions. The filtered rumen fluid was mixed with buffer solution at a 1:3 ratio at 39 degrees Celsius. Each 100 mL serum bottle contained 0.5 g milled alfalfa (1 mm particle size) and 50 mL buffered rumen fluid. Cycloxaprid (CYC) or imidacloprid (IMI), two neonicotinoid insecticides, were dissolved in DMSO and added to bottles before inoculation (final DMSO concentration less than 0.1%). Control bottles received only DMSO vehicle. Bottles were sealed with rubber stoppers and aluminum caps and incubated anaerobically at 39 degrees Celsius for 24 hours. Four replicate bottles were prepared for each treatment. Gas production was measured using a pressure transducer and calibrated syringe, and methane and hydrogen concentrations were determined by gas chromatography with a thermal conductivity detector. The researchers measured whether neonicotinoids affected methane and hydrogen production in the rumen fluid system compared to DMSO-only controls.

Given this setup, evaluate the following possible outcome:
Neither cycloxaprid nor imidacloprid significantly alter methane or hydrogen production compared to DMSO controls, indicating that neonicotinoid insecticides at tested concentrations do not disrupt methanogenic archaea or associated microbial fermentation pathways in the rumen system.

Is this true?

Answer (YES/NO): NO